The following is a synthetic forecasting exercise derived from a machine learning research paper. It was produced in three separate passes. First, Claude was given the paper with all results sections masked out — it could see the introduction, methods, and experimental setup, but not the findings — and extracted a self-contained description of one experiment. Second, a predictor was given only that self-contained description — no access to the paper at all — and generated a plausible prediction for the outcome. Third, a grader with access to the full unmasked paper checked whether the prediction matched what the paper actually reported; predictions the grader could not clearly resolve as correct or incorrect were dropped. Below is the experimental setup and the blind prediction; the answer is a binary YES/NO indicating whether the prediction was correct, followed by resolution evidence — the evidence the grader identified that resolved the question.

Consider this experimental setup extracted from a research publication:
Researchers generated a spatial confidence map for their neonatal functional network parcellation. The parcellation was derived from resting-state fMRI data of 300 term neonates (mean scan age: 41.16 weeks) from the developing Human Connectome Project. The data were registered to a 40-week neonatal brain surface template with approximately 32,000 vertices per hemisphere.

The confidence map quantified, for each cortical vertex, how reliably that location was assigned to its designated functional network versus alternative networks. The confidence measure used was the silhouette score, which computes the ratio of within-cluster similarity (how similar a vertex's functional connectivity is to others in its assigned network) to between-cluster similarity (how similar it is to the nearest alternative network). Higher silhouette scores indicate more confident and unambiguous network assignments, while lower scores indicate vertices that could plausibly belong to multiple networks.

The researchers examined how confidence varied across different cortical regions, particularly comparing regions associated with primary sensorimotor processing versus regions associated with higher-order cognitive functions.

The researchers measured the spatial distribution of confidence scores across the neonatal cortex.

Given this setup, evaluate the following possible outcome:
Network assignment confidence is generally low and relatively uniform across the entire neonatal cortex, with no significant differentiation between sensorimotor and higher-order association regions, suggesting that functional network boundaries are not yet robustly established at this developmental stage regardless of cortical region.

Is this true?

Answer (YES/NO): NO